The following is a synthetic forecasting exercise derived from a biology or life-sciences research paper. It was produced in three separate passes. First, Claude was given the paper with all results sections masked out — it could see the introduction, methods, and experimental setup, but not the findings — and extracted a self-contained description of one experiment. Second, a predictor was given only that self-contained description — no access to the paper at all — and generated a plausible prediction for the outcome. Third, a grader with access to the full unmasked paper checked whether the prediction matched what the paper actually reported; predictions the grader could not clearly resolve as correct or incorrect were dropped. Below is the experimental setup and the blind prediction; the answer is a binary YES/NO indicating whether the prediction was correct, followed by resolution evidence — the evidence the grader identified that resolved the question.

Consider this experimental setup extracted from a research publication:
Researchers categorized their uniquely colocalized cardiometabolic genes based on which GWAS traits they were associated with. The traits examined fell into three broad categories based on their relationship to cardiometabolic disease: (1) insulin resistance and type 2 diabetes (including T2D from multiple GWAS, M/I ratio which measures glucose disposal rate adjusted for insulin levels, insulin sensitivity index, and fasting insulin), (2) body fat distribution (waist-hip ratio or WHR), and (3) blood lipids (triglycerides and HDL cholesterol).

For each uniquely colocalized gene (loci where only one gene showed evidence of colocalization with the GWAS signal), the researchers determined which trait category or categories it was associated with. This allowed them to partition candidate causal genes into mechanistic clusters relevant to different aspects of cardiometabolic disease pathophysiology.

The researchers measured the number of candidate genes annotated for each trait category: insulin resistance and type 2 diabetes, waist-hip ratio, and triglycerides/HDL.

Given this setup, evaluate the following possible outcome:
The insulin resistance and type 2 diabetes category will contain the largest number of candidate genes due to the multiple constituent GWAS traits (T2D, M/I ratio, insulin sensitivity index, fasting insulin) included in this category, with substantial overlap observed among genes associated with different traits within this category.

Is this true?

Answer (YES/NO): NO